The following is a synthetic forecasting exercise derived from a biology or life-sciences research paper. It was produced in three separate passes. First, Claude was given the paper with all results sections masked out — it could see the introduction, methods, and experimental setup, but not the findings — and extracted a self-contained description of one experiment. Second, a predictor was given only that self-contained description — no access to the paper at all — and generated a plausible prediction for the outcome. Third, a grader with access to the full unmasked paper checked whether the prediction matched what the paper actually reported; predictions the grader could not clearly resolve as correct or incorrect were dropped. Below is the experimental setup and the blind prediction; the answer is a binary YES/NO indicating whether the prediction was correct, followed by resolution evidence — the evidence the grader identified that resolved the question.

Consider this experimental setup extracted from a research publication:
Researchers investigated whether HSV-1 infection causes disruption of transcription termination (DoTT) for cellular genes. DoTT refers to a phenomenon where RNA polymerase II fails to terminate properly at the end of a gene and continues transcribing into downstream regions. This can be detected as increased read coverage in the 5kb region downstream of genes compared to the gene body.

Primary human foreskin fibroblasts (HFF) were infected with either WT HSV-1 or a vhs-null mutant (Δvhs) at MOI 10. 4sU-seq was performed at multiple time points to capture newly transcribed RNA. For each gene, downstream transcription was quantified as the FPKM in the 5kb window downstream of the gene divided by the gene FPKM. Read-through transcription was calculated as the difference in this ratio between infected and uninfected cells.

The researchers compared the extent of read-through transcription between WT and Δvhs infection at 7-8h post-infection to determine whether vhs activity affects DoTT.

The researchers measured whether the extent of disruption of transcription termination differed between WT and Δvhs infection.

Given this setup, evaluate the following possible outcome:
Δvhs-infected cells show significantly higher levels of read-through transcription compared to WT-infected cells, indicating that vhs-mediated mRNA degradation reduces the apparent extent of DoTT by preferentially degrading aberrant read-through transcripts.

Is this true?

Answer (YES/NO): NO